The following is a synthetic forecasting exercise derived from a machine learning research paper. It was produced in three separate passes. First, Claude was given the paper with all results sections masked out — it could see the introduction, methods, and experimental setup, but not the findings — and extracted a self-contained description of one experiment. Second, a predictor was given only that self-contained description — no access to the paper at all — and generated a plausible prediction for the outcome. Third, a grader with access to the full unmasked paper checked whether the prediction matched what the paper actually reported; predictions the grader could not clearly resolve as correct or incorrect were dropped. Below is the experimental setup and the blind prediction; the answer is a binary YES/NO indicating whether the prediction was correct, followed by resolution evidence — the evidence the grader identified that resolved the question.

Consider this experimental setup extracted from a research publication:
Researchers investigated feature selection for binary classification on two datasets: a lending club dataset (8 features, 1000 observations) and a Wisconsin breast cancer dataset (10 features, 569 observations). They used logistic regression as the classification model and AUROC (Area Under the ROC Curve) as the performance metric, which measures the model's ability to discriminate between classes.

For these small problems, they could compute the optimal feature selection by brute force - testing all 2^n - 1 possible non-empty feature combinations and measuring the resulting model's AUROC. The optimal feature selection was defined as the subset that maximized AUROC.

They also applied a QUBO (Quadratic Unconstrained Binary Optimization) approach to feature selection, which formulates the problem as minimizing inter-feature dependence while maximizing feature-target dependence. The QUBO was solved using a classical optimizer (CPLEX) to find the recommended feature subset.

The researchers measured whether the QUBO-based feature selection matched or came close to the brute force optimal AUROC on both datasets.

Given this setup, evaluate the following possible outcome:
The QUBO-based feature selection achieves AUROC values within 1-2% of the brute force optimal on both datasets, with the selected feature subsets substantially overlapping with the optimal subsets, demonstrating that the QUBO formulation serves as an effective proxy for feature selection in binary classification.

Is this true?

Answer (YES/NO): NO